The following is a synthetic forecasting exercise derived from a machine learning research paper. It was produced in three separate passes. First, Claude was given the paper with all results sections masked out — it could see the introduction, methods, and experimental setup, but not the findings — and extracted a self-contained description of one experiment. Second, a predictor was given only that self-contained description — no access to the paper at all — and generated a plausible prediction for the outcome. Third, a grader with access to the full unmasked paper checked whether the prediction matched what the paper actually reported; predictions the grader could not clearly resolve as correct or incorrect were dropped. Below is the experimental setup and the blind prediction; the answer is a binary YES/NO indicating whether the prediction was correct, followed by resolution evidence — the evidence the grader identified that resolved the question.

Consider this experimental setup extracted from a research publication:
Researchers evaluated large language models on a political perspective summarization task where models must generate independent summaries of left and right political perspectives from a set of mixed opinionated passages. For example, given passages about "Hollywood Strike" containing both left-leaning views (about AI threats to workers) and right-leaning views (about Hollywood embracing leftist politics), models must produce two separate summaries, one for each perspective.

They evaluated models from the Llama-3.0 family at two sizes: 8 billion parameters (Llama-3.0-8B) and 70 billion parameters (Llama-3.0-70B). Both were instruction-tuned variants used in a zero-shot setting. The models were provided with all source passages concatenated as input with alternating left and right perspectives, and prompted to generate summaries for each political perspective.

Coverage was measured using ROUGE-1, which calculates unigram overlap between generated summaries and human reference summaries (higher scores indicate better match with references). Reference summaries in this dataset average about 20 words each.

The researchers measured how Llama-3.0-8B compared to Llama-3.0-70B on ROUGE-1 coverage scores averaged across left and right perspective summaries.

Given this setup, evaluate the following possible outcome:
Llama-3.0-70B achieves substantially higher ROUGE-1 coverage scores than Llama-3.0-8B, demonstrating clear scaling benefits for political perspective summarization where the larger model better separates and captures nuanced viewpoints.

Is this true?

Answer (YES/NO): NO